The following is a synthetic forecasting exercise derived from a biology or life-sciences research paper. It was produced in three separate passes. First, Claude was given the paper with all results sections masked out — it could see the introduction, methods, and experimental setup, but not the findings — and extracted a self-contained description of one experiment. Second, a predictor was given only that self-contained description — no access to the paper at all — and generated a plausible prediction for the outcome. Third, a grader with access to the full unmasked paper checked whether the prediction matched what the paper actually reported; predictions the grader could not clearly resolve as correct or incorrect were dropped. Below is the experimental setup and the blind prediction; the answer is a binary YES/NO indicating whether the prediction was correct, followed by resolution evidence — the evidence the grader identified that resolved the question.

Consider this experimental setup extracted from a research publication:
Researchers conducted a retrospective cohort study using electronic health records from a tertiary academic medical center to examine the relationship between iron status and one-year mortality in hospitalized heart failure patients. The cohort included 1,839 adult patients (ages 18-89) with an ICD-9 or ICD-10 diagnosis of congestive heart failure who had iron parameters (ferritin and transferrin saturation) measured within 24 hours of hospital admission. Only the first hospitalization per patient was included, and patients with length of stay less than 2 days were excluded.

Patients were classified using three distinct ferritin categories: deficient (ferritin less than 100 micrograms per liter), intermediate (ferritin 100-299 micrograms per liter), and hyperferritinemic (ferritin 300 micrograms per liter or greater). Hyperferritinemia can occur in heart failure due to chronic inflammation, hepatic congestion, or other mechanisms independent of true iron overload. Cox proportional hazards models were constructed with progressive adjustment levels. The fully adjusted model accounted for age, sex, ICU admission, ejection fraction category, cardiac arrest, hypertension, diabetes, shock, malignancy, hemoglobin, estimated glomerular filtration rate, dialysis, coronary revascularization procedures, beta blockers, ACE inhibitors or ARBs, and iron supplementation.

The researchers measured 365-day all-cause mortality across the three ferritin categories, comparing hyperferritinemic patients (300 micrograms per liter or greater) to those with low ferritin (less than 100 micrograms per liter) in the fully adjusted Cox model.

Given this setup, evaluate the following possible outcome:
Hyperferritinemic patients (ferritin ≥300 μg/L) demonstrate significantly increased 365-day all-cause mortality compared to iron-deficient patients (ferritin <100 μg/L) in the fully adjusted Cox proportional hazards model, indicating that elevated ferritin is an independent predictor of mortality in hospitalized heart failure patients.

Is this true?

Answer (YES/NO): NO